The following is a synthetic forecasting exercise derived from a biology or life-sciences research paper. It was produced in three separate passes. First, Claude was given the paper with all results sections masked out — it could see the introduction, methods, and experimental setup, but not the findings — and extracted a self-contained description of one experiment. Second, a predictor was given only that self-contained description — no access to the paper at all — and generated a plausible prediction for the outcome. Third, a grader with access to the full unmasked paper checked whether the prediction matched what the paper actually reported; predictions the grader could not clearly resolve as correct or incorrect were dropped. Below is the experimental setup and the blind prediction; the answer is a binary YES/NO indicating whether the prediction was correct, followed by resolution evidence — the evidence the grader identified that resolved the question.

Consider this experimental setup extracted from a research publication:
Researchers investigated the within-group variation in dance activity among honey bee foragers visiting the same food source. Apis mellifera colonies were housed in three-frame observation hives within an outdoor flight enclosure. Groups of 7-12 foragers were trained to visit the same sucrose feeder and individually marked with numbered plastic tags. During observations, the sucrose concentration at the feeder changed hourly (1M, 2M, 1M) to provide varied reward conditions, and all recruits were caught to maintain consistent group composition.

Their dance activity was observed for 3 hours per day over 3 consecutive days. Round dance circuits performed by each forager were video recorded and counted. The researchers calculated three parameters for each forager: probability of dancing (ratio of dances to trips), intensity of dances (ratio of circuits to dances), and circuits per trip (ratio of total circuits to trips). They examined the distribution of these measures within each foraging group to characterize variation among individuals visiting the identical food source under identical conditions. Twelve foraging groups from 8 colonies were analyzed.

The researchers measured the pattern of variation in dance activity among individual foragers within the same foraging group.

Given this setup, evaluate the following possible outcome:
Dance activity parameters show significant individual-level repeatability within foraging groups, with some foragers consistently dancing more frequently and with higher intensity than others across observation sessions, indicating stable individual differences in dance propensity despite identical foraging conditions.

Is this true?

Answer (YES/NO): YES